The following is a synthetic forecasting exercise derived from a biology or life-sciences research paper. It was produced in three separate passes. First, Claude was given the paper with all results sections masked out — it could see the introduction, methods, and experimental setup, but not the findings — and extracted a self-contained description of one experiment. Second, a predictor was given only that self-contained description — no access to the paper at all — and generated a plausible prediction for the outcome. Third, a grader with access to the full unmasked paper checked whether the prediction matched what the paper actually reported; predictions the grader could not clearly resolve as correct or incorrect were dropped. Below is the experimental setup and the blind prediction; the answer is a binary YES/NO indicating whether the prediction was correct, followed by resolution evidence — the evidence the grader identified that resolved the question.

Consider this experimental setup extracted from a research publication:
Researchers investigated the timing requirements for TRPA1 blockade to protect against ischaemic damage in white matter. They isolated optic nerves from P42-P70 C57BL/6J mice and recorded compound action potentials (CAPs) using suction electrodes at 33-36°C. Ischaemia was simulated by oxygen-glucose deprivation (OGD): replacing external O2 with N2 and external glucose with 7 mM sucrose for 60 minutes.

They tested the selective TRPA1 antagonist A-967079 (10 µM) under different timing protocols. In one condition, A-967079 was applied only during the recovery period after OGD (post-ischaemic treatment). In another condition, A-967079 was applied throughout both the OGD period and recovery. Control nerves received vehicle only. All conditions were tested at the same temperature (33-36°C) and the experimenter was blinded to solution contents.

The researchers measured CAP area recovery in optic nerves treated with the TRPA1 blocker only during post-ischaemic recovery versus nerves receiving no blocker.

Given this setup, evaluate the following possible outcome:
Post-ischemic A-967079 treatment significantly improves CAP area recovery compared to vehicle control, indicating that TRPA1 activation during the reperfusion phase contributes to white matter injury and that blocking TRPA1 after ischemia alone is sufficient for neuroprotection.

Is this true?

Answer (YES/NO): YES